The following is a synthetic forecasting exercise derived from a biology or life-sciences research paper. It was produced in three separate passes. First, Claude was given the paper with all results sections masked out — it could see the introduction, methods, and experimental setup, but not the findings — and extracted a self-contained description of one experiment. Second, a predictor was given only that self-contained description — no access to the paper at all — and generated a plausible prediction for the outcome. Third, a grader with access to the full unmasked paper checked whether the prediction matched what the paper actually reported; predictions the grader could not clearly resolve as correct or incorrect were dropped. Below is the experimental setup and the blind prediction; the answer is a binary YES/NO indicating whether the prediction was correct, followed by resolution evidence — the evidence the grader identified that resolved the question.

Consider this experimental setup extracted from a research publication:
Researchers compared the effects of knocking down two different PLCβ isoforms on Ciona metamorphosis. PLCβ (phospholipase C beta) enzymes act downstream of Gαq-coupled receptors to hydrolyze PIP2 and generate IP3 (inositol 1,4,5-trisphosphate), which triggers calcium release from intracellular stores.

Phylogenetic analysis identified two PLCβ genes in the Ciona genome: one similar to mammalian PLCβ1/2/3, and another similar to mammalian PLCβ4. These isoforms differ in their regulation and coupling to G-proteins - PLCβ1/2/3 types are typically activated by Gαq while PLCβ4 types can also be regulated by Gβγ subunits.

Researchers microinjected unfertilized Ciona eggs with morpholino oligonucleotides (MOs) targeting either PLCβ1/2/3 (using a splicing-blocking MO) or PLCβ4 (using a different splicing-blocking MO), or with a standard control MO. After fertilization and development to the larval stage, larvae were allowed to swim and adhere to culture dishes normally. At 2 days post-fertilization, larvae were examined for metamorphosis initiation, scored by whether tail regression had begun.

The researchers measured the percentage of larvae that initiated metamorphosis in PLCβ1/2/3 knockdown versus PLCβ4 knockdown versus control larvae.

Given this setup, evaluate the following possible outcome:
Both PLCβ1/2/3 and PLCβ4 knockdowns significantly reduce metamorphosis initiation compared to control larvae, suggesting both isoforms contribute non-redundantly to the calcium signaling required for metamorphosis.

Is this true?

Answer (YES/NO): YES